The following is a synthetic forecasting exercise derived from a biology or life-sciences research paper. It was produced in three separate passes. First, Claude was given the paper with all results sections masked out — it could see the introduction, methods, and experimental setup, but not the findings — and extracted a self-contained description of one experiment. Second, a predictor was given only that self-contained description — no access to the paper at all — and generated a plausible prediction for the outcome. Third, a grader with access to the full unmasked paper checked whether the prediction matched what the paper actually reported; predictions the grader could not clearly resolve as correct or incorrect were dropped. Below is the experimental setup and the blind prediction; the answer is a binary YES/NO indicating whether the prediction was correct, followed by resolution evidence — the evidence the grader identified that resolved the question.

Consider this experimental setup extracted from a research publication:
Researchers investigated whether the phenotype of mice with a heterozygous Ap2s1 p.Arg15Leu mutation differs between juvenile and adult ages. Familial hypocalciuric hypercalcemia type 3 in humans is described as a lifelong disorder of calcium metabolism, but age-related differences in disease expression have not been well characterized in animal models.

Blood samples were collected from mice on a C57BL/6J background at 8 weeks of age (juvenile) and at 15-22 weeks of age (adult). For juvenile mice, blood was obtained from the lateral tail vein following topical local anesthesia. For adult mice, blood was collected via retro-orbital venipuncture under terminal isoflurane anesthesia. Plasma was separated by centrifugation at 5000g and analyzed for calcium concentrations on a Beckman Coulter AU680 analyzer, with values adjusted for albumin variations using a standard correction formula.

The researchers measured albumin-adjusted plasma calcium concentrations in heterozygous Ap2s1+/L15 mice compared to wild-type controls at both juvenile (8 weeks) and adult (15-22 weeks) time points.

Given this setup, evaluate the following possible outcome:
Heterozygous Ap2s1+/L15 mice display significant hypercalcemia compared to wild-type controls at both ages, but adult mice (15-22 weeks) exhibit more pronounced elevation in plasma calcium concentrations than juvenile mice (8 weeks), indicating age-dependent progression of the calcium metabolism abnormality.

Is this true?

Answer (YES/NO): NO